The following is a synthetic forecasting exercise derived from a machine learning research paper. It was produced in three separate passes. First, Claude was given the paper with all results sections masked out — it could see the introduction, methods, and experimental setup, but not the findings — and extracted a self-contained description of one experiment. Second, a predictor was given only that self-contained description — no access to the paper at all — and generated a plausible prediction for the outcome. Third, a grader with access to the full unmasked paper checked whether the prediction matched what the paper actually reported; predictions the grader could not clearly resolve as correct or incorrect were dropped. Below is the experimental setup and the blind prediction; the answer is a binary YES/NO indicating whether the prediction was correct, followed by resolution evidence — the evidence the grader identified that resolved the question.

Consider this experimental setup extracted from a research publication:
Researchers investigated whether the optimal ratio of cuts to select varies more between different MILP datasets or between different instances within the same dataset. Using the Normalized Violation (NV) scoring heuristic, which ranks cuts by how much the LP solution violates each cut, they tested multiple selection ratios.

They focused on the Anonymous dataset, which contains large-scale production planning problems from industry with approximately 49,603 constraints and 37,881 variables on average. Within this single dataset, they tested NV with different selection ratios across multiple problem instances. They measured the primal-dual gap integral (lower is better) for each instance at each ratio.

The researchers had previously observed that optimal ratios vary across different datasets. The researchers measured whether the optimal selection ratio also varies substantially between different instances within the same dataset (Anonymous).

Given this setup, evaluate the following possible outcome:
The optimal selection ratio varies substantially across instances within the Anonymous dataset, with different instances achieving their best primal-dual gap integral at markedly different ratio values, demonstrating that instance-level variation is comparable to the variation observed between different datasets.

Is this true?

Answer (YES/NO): NO